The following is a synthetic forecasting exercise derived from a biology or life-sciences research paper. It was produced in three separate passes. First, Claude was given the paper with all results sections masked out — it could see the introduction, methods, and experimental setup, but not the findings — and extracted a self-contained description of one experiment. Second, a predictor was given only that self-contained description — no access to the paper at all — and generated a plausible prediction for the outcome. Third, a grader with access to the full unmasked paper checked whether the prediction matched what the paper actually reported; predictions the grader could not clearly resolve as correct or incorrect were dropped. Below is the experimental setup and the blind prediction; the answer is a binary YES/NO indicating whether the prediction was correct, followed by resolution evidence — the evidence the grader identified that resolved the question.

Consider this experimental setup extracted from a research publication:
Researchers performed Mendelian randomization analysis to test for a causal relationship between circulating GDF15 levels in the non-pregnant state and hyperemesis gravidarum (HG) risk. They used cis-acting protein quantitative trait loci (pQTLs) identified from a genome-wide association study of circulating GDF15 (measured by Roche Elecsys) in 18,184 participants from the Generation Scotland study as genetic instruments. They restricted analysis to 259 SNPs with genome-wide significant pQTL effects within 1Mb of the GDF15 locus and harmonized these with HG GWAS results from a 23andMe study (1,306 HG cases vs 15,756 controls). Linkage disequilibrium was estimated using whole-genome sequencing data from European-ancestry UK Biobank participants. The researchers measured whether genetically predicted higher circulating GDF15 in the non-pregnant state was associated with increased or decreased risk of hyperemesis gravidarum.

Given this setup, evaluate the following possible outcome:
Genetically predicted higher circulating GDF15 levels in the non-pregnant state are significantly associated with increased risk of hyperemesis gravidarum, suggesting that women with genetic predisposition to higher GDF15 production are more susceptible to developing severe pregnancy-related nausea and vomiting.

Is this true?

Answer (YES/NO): NO